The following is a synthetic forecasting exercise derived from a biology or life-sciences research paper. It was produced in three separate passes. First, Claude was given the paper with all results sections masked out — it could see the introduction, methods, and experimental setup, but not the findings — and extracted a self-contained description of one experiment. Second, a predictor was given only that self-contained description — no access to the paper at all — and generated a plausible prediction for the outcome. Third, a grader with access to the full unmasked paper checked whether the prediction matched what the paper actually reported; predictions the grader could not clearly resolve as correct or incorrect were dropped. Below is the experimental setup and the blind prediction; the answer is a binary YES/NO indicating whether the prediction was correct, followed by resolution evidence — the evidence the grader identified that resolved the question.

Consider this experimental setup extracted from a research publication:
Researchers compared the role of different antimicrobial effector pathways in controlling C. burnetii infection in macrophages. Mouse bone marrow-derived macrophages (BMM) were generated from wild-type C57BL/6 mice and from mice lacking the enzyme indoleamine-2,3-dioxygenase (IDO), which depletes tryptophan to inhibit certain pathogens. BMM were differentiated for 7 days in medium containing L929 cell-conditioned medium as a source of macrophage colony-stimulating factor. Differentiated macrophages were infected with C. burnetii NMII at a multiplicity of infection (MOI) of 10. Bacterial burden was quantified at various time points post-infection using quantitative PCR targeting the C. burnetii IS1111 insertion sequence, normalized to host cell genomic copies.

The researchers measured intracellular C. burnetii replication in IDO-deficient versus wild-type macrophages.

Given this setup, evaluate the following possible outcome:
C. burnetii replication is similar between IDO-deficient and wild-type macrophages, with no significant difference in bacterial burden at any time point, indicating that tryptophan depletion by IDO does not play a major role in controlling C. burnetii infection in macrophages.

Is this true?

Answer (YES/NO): YES